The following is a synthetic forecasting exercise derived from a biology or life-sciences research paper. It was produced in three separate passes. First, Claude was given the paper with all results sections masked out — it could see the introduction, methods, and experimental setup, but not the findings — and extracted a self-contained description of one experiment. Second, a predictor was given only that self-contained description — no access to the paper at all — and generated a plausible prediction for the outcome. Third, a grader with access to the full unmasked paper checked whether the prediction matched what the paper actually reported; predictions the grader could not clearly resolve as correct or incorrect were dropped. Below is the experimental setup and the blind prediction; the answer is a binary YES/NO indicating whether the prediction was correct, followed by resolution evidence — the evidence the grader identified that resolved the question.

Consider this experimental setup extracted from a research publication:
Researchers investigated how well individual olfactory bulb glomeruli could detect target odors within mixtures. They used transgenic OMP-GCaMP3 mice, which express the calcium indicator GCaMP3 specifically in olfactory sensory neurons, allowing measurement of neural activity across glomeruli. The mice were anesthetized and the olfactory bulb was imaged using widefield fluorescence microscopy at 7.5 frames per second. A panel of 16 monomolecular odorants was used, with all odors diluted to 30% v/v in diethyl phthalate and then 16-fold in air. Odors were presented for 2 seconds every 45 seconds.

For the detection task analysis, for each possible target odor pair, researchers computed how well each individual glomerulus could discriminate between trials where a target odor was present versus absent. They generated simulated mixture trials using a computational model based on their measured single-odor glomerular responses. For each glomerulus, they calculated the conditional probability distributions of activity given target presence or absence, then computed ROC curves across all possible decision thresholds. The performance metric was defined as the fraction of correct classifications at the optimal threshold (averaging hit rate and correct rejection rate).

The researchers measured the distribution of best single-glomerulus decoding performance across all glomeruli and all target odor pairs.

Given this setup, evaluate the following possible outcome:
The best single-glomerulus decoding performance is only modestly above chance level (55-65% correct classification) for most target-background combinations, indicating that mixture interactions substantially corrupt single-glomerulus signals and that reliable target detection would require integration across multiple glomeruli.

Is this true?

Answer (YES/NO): NO